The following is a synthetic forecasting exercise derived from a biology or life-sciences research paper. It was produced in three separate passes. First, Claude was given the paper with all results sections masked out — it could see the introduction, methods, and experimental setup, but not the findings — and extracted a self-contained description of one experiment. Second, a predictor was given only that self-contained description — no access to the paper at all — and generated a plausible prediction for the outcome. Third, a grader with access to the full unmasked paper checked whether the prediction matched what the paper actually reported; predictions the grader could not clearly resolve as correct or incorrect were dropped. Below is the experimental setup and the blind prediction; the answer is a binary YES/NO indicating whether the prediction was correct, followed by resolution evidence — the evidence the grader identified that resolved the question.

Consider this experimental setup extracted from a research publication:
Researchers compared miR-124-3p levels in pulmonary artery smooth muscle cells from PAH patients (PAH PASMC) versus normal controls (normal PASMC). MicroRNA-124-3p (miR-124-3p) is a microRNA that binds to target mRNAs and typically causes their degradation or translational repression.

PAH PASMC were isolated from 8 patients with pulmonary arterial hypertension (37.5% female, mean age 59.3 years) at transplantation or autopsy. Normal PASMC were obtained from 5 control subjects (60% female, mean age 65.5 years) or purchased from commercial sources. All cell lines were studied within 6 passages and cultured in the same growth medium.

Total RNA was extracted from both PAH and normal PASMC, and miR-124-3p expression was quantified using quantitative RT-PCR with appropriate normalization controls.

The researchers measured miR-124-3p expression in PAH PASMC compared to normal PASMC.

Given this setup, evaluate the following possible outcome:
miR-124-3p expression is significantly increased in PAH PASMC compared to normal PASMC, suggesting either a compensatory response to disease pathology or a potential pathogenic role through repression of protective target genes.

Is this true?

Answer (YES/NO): NO